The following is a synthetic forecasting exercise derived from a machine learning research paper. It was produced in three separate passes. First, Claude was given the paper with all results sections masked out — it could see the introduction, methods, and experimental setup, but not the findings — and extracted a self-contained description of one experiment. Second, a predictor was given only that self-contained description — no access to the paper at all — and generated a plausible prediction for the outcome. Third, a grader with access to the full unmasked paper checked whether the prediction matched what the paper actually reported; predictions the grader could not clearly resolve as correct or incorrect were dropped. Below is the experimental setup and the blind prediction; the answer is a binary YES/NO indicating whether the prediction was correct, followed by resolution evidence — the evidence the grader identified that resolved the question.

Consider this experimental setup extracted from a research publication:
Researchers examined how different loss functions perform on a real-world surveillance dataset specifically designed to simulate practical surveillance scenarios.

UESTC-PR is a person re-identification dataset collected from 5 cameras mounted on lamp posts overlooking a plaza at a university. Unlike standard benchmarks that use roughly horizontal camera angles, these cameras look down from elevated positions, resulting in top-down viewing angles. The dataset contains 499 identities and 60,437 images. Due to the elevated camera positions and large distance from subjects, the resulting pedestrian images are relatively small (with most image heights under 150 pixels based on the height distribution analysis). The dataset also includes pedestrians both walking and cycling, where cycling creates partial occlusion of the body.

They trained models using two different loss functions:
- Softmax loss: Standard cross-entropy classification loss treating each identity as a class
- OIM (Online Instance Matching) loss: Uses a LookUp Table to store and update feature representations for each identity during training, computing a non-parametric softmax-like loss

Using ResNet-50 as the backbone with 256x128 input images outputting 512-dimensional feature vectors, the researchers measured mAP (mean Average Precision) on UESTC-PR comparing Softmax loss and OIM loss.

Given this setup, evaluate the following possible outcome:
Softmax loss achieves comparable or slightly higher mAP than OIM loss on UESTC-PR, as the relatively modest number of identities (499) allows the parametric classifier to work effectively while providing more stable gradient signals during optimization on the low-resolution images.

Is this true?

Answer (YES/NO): NO